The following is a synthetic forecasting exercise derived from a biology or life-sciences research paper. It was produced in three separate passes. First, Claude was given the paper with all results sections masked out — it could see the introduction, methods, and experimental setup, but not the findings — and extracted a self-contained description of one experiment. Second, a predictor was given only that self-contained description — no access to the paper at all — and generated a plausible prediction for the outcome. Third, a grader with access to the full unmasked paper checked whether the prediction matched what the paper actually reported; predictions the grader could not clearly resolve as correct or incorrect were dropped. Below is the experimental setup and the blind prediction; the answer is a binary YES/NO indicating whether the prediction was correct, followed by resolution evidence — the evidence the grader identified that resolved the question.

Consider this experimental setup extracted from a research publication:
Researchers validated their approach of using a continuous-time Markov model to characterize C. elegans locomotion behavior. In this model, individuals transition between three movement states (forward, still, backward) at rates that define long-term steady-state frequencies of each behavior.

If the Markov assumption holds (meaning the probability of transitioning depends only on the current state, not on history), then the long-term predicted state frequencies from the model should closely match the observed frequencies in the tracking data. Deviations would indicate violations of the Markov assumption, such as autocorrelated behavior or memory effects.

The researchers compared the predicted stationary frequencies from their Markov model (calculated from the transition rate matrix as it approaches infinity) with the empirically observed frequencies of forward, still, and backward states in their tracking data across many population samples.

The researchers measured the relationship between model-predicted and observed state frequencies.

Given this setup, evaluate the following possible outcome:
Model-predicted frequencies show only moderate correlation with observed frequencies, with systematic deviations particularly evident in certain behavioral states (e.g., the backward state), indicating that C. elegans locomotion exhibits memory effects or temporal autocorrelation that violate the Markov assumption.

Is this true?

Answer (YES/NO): NO